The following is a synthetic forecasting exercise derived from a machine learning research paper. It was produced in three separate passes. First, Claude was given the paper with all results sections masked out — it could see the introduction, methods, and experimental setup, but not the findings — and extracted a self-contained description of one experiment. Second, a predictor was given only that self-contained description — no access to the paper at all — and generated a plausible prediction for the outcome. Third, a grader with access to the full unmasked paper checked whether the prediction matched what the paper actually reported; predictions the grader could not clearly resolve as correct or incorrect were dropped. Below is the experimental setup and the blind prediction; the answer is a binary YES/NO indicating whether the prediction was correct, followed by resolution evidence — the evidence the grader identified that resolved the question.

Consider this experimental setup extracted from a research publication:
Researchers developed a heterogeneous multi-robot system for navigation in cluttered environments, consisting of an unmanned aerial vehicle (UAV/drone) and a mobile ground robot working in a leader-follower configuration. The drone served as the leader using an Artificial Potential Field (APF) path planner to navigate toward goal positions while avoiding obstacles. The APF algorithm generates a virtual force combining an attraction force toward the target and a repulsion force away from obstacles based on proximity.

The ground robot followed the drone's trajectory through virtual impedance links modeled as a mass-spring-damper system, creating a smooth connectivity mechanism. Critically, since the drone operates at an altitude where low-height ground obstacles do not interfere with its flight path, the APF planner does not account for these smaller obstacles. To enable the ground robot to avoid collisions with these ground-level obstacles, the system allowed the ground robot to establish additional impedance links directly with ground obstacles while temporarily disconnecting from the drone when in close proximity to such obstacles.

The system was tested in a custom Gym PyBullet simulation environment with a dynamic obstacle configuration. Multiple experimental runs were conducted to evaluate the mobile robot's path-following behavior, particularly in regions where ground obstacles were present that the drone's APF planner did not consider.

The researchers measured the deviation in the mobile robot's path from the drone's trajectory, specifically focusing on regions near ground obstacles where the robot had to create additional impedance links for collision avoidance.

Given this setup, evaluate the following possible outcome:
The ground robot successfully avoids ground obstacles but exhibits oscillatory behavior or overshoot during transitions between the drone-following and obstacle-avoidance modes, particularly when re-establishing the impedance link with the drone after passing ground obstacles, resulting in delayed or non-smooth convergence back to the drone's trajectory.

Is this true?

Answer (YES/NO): NO